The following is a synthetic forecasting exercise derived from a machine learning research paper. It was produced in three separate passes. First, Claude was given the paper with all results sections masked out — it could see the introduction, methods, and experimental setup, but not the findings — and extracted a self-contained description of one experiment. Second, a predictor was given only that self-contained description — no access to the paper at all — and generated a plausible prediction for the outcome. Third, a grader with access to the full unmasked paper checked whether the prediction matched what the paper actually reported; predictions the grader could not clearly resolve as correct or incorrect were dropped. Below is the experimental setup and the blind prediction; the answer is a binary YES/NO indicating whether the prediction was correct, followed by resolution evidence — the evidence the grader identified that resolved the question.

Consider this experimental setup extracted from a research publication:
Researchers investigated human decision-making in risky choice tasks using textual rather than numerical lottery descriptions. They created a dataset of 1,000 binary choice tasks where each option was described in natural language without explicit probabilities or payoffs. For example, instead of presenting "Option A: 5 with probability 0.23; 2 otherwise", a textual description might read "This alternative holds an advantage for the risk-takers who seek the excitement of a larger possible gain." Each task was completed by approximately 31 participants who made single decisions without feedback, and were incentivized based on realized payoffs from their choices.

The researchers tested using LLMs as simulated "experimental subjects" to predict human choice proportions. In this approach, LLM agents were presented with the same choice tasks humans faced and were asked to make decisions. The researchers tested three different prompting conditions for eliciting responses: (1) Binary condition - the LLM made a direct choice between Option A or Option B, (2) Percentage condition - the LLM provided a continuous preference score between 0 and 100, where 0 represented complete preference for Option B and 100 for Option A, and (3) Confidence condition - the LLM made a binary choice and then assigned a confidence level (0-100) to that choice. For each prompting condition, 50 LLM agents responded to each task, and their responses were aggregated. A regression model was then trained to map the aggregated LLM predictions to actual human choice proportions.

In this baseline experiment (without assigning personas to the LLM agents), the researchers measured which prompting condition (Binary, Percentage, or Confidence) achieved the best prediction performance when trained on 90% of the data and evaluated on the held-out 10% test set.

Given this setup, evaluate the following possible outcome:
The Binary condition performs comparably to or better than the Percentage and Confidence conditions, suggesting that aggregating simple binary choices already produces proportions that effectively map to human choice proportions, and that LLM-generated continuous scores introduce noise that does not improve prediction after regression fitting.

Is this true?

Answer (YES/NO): YES